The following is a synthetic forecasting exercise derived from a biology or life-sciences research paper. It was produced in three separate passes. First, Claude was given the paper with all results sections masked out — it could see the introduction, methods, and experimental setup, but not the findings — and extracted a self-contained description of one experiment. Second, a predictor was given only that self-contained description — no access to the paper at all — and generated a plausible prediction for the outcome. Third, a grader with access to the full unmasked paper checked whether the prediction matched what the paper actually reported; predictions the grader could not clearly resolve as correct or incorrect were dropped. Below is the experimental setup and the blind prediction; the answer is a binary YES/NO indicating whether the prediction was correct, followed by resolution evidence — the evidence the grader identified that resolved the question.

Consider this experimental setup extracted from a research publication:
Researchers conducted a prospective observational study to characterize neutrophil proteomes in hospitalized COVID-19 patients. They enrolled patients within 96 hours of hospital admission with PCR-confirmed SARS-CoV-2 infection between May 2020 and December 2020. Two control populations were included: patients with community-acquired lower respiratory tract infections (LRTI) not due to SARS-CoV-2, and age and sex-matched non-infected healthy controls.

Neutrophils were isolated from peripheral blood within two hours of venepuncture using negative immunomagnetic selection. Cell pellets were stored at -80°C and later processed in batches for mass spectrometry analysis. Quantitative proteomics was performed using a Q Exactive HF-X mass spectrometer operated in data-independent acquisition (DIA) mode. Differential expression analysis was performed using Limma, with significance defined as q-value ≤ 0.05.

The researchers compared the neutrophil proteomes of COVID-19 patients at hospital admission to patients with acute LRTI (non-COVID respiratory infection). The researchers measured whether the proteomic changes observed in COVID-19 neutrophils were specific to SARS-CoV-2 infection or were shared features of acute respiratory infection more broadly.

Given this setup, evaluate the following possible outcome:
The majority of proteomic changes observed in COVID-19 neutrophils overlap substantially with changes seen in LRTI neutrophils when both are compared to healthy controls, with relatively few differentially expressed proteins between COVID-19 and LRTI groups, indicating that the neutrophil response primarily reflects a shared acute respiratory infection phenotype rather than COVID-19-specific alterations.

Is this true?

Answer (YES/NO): NO